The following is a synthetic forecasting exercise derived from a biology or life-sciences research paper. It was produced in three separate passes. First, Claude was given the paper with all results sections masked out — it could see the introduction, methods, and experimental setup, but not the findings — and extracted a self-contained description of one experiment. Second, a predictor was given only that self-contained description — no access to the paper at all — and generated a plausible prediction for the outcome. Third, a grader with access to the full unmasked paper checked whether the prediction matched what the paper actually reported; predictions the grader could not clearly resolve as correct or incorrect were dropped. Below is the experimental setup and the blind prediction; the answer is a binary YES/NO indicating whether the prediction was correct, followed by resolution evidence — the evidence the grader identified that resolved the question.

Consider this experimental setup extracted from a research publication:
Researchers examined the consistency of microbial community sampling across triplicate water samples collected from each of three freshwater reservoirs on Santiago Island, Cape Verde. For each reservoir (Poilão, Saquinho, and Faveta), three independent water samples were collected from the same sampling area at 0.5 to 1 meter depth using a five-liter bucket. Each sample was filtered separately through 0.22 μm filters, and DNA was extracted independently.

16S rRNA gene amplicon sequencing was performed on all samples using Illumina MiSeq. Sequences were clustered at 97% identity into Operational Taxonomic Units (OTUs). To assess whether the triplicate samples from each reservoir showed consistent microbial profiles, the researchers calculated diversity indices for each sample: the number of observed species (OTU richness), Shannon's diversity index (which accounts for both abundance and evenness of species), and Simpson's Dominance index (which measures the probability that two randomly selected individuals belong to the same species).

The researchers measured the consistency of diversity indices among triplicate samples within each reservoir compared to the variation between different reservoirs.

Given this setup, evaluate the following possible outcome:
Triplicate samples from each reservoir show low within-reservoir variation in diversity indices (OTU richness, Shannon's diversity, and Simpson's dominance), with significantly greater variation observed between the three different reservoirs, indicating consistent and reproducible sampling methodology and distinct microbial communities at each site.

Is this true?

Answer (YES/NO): YES